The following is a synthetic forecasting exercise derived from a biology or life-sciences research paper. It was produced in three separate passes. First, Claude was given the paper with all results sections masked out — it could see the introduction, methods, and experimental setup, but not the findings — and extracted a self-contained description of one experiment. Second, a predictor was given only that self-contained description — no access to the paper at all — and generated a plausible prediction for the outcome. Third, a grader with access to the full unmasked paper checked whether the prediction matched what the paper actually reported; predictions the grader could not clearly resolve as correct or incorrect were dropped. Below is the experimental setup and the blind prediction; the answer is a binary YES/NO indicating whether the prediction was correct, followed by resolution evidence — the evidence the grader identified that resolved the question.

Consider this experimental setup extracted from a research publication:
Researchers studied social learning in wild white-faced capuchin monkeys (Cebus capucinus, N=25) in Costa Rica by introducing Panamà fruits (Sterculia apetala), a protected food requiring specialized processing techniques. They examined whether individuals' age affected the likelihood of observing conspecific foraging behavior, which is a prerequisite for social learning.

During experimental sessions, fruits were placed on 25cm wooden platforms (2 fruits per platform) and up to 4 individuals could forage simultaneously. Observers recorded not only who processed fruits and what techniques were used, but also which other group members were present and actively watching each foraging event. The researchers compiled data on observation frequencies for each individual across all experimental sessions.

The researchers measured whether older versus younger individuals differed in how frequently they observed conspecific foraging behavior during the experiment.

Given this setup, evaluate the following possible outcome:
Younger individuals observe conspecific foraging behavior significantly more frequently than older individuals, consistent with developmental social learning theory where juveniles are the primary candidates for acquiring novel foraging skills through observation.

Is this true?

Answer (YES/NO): YES